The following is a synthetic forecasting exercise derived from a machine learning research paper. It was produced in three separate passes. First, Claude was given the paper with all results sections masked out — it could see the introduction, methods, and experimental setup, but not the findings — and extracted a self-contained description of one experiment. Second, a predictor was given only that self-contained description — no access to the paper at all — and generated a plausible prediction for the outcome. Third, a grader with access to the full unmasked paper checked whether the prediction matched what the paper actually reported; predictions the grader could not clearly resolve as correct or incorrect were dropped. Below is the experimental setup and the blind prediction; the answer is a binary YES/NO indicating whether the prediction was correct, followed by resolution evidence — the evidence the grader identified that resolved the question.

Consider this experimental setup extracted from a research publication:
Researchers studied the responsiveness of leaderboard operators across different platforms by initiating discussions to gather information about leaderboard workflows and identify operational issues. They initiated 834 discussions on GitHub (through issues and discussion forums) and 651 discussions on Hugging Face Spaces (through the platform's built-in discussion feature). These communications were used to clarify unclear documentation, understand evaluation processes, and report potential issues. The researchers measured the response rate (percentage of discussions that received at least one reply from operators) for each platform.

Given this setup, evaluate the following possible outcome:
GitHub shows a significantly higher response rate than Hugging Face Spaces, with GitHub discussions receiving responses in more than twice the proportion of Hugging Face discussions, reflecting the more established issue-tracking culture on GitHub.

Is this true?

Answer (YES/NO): NO